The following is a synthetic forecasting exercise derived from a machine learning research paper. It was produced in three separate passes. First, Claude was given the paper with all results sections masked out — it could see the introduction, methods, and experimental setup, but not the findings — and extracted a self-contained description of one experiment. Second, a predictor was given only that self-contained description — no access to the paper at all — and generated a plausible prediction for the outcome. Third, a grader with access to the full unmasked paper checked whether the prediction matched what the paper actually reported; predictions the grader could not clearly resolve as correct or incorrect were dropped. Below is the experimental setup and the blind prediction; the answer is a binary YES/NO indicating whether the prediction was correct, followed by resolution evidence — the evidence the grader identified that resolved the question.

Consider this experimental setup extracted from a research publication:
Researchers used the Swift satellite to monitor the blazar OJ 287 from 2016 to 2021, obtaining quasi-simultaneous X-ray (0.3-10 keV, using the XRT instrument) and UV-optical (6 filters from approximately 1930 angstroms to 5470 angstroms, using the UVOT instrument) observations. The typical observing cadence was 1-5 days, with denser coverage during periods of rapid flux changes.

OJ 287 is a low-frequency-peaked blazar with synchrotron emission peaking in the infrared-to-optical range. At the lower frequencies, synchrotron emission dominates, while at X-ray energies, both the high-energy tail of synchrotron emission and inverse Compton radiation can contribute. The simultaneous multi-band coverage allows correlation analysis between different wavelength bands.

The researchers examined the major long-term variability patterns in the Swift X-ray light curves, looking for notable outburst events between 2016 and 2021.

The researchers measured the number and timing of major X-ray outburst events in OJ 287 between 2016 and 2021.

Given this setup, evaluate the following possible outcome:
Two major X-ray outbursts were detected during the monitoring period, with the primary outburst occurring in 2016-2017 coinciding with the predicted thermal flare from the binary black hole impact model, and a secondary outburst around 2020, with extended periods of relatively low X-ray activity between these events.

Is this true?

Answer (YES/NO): NO